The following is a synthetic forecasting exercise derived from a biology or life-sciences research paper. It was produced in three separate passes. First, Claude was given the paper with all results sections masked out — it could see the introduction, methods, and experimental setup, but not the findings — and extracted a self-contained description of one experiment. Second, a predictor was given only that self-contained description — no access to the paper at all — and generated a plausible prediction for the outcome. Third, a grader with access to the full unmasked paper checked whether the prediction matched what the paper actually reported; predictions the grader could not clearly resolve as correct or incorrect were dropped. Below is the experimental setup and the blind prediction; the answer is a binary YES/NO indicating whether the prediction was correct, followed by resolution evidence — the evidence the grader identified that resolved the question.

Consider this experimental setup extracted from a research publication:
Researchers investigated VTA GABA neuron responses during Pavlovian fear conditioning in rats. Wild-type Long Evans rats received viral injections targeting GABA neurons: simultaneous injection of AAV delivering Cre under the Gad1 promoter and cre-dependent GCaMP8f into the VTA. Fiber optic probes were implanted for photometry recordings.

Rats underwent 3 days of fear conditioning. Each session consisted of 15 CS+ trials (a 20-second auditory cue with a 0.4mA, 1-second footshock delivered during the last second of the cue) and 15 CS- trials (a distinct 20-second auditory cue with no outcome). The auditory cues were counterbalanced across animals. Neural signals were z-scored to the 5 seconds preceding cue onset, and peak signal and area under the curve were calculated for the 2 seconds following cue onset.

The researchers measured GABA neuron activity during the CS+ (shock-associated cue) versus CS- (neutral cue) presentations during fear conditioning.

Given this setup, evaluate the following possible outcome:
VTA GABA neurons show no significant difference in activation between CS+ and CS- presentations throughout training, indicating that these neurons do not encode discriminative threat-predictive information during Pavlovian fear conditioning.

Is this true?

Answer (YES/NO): YES